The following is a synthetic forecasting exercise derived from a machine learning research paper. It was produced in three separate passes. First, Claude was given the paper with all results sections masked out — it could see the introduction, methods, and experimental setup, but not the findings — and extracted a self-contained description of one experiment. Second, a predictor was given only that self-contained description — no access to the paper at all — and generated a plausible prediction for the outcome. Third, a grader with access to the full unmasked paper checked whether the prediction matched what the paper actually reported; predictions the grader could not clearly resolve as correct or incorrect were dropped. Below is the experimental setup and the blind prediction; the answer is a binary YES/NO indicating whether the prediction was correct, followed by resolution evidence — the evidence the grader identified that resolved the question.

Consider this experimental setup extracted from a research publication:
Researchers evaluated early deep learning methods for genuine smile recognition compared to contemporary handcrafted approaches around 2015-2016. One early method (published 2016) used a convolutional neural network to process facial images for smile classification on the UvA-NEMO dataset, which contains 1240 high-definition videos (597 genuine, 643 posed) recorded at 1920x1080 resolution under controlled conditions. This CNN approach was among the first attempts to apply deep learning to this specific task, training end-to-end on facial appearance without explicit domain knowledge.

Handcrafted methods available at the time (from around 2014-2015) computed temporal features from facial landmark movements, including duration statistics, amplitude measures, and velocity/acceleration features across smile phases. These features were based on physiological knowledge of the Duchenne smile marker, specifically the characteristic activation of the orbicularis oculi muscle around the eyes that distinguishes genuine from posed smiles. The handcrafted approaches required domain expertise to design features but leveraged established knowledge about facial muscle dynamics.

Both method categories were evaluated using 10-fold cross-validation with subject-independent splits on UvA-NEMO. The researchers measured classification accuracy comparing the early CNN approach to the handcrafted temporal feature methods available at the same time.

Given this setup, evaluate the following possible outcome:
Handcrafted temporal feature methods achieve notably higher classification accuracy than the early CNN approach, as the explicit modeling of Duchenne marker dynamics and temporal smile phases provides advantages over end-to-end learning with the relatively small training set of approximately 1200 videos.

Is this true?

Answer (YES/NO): YES